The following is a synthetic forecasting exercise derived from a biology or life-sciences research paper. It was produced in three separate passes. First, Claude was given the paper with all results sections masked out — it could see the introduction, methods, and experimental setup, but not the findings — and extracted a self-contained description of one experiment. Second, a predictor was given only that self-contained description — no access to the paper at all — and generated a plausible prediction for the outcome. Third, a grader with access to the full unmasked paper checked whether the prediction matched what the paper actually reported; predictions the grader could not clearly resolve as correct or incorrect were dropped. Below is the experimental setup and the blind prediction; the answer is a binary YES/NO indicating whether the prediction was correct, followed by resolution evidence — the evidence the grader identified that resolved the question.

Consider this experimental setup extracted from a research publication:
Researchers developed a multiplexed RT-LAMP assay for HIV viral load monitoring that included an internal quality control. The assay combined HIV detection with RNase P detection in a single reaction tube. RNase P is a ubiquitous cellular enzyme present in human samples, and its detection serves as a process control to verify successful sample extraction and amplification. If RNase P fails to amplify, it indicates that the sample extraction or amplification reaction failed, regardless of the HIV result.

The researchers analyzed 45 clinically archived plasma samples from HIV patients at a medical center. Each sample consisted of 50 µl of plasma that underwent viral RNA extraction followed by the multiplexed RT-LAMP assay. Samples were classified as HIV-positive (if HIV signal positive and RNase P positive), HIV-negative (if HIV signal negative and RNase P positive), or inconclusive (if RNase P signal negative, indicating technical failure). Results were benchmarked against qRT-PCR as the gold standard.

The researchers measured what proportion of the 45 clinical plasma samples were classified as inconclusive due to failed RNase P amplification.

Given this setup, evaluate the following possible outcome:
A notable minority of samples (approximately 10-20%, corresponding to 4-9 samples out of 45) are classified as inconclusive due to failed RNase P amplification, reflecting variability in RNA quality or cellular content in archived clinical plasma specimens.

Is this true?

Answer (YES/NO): NO